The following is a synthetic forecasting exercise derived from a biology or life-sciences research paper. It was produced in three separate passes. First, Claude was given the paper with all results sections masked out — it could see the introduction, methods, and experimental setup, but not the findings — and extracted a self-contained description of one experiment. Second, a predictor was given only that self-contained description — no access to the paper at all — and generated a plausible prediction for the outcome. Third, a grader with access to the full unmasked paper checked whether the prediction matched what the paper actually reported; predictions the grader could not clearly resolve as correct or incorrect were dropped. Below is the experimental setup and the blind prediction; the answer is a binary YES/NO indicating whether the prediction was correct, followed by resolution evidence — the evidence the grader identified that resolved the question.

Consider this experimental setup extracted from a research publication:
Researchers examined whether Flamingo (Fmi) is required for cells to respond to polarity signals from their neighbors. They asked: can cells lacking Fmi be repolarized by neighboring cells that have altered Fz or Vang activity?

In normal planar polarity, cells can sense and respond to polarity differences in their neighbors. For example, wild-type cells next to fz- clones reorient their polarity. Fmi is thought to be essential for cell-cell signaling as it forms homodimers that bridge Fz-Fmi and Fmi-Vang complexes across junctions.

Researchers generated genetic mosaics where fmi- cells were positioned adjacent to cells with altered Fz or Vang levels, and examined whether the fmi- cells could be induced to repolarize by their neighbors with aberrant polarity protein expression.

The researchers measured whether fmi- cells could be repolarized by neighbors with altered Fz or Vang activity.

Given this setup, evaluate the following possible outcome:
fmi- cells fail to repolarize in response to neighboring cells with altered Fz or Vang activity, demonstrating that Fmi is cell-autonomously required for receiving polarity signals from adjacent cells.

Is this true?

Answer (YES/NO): YES